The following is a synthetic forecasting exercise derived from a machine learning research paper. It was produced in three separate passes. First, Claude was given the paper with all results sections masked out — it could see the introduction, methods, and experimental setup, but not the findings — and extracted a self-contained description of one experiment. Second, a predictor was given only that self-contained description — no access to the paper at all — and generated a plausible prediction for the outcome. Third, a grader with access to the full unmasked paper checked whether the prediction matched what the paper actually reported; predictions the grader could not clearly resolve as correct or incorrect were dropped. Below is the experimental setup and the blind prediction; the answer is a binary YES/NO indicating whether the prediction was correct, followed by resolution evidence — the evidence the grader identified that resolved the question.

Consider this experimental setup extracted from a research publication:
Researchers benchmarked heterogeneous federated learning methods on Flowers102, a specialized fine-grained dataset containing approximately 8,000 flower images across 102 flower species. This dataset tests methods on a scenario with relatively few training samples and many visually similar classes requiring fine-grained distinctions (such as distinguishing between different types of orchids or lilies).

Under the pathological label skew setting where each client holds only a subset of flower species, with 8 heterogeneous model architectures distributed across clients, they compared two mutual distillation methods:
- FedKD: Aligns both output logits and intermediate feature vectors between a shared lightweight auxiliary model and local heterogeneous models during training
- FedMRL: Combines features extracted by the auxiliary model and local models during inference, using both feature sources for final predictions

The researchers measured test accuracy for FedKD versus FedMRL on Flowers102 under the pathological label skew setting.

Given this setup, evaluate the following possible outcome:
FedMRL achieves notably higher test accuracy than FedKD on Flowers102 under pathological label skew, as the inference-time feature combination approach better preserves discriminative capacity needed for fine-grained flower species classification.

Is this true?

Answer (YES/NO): YES